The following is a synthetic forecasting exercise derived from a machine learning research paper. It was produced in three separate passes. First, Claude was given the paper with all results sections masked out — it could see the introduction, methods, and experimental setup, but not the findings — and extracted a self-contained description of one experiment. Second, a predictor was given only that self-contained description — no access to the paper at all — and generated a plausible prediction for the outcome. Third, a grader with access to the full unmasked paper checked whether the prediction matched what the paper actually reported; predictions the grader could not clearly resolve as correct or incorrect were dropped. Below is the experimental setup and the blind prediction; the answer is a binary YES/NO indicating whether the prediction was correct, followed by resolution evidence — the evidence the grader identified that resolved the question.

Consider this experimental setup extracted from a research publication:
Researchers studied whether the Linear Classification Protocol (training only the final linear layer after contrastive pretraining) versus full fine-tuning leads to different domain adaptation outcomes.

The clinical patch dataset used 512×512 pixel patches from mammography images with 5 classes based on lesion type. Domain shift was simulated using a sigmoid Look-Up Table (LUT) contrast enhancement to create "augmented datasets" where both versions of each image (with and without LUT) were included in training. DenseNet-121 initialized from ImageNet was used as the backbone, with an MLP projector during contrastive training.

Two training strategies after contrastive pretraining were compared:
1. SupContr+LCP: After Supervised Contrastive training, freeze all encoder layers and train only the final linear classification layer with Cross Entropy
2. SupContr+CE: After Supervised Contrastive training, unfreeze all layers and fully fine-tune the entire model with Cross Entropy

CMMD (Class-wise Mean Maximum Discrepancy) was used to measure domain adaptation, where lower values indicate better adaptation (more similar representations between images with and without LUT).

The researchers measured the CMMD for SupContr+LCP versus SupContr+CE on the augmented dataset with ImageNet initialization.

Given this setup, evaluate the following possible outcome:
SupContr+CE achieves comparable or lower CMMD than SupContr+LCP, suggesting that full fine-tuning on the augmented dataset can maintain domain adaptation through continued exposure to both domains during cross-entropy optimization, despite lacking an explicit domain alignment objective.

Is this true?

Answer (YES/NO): NO